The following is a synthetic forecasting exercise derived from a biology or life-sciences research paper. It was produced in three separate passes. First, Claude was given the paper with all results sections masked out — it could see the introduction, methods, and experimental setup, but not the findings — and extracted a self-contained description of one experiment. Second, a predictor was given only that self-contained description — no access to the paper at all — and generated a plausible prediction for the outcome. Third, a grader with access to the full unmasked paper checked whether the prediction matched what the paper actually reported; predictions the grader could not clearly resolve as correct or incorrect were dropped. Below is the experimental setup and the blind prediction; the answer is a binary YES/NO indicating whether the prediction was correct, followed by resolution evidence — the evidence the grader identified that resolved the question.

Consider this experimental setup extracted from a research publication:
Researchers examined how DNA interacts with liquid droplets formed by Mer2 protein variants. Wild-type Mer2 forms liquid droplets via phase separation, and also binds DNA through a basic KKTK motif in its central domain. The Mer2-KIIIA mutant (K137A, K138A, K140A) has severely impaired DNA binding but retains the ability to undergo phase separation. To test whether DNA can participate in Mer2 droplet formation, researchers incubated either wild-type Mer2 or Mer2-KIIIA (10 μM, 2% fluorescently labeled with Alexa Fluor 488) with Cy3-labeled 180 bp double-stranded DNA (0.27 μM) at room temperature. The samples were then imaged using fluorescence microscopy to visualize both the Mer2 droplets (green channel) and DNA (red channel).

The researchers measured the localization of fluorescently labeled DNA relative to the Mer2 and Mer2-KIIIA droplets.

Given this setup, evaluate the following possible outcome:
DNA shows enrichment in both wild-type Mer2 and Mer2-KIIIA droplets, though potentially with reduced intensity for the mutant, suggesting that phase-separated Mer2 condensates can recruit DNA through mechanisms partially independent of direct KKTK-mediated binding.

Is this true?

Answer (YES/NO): NO